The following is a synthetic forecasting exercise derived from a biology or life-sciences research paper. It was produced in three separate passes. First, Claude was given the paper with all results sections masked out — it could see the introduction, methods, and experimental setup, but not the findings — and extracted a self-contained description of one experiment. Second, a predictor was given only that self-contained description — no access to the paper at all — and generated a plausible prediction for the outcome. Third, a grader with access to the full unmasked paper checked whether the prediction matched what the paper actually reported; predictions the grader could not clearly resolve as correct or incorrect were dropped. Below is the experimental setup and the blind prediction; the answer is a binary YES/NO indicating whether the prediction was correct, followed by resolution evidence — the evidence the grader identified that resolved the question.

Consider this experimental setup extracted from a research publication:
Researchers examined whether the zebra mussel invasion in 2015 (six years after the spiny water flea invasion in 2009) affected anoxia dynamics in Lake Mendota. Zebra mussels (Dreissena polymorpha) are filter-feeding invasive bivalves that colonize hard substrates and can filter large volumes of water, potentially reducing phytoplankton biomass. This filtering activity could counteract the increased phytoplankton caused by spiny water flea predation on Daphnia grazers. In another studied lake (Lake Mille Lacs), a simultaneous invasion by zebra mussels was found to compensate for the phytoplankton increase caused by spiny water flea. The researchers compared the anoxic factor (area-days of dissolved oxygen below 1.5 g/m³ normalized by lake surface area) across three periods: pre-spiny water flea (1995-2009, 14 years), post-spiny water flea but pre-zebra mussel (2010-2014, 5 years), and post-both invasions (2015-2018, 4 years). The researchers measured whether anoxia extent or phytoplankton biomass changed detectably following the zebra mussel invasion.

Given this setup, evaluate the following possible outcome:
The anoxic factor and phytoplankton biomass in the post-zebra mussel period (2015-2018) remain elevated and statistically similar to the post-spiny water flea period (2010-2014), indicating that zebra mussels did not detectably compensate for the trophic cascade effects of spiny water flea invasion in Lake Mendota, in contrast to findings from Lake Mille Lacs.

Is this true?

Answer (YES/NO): YES